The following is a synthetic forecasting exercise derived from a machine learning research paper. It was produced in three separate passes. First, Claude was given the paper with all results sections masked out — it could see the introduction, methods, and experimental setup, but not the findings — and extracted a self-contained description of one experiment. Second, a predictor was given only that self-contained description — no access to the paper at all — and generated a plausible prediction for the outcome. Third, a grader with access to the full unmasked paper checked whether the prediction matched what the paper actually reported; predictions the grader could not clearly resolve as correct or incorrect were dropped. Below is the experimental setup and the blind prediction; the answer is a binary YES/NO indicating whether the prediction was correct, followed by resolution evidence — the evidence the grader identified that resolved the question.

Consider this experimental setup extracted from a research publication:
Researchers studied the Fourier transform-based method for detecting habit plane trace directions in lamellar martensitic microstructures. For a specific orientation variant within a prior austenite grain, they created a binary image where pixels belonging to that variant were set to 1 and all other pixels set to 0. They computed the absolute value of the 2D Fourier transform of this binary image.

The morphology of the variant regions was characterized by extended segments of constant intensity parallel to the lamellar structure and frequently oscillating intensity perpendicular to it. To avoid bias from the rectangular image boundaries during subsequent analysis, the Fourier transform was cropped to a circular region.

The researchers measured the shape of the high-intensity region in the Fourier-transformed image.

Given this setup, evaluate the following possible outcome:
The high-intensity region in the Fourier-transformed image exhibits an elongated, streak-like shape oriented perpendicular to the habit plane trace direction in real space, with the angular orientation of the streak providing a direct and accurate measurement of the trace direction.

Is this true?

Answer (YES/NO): NO